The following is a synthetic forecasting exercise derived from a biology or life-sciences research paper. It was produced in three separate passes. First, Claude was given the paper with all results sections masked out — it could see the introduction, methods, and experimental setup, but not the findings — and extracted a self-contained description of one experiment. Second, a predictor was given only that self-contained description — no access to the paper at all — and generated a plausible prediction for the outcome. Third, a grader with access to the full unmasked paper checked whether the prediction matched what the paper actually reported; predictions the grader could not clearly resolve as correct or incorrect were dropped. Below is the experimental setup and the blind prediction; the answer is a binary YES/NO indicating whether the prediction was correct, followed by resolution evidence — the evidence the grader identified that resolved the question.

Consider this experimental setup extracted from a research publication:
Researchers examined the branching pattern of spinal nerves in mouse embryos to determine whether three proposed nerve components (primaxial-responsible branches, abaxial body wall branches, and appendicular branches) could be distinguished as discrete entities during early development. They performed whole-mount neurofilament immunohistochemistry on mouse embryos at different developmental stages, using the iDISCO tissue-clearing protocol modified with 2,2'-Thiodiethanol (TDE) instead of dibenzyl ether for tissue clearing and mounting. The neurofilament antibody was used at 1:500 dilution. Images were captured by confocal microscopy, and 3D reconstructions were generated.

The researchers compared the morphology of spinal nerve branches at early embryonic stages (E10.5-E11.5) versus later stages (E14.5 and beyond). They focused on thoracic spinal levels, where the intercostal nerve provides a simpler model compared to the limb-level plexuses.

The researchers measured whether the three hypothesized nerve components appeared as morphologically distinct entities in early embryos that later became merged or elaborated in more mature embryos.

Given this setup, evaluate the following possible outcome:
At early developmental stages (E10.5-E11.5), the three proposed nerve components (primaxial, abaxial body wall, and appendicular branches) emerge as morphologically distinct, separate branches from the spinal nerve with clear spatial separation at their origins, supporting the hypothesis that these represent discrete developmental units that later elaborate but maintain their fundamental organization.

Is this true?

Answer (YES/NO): NO